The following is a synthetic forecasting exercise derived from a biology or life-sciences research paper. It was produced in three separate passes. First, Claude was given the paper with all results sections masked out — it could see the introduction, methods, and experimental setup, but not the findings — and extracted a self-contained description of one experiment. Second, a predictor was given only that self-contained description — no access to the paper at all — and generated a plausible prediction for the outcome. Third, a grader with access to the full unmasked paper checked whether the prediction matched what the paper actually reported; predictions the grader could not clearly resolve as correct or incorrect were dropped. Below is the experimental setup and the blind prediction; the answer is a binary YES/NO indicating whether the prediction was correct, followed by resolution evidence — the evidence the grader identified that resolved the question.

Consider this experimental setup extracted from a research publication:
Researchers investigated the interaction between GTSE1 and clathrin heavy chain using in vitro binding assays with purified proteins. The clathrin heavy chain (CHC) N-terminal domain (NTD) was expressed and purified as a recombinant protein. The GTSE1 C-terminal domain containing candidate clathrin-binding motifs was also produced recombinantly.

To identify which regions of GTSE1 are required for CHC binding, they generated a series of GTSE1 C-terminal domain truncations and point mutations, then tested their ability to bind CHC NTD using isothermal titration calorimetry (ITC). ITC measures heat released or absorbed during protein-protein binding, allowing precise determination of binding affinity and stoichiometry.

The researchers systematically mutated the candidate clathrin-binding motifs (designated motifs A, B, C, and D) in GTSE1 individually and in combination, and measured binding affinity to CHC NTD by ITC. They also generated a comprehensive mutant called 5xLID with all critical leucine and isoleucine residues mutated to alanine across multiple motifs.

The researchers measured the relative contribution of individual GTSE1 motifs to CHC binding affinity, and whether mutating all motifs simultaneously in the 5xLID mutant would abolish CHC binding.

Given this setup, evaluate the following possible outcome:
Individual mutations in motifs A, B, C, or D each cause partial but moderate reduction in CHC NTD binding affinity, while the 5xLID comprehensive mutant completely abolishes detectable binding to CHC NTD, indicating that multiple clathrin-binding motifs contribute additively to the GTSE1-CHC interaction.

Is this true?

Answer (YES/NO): NO